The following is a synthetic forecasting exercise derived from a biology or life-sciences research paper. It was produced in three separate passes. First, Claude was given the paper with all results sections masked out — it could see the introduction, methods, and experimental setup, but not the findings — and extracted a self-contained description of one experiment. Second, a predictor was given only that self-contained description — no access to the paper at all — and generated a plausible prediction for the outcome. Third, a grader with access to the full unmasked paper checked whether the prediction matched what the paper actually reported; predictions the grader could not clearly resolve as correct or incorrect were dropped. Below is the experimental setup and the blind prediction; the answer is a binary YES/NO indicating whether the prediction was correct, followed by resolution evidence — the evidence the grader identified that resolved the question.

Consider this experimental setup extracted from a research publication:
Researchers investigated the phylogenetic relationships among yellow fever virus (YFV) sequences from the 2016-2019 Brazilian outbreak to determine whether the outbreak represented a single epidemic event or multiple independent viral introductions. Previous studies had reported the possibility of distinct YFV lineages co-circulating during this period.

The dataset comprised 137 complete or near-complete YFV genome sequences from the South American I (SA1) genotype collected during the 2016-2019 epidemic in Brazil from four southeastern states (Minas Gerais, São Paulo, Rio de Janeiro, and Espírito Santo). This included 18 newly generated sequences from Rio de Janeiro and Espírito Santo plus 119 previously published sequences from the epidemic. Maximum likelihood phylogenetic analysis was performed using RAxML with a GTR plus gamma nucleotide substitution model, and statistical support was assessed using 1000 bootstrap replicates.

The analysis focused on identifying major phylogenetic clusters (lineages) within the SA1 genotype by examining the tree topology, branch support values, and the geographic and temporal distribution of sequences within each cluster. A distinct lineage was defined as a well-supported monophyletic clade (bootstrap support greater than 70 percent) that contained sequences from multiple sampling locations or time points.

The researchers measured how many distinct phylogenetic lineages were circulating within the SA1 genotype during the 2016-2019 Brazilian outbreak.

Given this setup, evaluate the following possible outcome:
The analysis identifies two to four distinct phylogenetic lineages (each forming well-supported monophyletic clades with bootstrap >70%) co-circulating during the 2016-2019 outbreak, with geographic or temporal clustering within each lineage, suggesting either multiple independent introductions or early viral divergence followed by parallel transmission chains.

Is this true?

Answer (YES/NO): YES